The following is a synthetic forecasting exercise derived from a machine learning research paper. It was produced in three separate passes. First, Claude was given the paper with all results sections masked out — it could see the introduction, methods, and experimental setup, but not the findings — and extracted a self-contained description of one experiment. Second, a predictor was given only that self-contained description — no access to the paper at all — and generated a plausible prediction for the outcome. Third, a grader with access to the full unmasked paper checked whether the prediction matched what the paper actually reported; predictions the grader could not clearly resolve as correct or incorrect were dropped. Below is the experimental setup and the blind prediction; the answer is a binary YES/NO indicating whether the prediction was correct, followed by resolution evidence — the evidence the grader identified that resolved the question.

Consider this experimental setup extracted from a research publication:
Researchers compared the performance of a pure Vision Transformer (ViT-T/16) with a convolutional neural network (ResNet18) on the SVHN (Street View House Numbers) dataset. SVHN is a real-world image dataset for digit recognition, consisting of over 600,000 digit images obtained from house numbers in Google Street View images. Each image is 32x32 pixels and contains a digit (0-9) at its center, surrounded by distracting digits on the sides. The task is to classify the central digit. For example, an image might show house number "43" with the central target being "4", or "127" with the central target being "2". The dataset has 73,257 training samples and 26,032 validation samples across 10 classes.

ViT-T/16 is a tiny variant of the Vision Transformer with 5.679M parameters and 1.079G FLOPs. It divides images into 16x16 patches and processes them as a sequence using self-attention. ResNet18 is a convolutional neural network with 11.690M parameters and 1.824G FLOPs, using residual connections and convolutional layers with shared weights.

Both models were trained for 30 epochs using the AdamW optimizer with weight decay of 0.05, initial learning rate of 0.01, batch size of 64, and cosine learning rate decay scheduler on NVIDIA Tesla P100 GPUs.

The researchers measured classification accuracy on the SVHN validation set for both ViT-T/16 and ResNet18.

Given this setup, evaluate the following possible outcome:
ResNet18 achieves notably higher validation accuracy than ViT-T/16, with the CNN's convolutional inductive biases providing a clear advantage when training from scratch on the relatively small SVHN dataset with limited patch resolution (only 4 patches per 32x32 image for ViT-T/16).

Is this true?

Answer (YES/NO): YES